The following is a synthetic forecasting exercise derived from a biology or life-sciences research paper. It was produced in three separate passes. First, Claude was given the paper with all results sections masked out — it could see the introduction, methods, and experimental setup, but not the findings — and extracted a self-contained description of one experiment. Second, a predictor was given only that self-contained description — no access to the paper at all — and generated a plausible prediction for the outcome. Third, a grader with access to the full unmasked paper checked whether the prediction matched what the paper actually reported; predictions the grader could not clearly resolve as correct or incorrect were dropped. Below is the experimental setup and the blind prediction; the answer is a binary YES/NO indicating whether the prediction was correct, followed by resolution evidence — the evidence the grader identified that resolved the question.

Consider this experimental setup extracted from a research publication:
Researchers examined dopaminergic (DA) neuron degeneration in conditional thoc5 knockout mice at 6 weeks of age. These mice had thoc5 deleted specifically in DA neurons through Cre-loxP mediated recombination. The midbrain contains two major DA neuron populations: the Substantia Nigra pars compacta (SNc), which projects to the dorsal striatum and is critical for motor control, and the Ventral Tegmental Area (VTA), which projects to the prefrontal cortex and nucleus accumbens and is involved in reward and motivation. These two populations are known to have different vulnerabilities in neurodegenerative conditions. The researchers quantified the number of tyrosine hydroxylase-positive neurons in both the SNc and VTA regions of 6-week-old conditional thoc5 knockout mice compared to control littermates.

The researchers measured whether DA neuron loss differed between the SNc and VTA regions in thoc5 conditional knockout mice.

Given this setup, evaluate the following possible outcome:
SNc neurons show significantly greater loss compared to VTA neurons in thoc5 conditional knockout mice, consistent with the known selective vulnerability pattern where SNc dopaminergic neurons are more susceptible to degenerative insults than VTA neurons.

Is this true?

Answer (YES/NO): YES